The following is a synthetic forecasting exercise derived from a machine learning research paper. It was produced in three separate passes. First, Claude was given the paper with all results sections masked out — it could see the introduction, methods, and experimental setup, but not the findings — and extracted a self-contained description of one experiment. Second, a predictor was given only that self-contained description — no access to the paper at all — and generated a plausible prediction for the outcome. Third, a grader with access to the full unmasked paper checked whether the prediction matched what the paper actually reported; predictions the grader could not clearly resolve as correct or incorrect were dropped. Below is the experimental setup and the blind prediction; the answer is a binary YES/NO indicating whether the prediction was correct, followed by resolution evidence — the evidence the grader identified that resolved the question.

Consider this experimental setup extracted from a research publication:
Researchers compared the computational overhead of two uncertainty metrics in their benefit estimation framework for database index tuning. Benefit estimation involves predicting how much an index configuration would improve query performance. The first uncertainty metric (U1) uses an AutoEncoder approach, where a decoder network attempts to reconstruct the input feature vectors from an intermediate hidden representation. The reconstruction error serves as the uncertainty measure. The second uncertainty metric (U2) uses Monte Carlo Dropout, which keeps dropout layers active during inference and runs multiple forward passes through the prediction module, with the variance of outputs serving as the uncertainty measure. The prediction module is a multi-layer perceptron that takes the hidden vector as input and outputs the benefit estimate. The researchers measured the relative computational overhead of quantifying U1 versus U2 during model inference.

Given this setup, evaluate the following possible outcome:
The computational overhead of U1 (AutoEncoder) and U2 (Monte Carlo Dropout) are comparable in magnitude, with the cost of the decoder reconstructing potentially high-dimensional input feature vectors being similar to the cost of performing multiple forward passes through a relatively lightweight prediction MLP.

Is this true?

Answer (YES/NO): NO